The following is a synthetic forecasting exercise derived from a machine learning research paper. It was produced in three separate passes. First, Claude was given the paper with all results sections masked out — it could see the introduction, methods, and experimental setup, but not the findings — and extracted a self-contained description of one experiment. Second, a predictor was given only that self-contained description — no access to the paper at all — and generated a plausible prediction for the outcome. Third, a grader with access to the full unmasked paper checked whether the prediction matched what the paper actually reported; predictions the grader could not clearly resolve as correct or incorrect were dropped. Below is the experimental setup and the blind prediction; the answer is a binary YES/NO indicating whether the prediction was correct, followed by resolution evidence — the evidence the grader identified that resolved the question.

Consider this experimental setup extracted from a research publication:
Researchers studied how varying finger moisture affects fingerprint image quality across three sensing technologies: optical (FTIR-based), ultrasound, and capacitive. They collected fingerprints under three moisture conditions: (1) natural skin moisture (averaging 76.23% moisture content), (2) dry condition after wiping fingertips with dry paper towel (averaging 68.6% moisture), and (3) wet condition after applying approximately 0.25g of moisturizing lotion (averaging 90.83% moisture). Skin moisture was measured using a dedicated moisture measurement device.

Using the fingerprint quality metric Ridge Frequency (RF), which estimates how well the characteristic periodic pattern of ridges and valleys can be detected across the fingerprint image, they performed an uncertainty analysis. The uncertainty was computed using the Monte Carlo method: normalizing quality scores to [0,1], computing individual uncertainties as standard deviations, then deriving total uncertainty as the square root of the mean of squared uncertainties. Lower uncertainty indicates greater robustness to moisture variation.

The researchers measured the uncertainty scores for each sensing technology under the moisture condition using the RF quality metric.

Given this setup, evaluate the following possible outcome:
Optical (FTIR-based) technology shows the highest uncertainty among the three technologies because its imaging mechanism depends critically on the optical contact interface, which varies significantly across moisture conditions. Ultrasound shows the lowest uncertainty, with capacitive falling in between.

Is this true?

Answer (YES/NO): NO